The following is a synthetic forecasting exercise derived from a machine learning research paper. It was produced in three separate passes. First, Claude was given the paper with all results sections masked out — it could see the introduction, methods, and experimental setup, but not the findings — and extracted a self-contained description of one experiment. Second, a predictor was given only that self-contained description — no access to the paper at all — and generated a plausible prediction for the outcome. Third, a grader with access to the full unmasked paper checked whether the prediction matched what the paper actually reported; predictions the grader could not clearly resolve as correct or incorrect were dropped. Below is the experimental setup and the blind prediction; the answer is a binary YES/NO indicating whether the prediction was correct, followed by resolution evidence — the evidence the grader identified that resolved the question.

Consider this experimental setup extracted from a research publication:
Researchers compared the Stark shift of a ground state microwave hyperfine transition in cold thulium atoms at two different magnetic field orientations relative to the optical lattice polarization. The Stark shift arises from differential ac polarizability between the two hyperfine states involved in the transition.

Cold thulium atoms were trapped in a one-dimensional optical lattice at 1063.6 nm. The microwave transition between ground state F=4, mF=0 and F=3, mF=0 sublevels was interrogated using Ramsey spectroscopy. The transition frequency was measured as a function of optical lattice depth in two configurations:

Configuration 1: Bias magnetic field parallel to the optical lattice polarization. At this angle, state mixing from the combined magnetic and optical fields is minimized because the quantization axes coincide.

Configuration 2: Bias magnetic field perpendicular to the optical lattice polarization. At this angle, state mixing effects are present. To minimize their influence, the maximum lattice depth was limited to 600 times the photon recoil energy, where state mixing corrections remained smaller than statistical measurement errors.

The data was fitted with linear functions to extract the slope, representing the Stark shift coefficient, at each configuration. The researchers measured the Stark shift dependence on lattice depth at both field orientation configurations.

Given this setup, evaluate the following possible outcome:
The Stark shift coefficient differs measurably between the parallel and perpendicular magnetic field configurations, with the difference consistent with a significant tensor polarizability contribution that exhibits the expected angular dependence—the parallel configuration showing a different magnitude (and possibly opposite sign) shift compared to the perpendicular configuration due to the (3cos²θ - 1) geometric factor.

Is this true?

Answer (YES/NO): NO